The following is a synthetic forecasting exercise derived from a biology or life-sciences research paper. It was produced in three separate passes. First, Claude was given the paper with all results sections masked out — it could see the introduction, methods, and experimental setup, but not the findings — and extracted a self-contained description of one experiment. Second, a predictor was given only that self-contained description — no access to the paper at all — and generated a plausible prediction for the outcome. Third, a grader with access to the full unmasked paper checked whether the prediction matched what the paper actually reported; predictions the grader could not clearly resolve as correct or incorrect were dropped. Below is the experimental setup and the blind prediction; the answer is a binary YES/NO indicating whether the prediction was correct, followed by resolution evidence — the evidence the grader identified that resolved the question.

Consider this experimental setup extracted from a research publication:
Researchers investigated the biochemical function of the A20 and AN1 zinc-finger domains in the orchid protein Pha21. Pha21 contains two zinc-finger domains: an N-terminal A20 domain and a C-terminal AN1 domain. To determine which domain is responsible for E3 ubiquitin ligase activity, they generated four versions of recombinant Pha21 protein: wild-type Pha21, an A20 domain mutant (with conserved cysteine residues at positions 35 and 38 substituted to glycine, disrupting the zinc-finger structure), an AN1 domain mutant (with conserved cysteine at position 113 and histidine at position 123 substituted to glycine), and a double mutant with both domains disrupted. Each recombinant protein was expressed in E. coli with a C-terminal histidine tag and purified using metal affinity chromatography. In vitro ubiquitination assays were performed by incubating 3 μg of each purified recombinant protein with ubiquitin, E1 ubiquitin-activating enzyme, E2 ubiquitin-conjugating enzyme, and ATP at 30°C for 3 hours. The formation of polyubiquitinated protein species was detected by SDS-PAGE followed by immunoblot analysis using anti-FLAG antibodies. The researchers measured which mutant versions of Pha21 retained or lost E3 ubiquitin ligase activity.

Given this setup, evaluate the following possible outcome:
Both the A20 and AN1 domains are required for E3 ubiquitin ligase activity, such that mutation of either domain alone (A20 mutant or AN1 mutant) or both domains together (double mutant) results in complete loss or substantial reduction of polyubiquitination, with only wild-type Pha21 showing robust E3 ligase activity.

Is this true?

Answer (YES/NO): NO